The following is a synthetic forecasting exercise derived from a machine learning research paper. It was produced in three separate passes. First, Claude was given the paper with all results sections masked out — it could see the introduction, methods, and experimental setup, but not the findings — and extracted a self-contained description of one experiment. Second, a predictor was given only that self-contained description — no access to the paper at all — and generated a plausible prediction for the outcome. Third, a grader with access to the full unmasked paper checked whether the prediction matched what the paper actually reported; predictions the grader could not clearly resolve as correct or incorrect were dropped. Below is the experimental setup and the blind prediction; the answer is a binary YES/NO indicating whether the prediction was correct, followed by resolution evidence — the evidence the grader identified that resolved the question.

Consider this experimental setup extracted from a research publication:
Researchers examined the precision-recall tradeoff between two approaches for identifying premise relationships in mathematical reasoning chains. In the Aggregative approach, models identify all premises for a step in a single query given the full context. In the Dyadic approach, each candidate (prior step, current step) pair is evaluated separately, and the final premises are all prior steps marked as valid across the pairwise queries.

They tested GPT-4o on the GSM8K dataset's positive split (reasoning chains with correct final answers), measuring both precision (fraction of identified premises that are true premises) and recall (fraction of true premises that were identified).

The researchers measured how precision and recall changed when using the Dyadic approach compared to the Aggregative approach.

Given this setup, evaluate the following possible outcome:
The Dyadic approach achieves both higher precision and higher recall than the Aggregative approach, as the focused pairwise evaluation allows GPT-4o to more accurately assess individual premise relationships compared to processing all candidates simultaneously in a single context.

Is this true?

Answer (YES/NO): NO